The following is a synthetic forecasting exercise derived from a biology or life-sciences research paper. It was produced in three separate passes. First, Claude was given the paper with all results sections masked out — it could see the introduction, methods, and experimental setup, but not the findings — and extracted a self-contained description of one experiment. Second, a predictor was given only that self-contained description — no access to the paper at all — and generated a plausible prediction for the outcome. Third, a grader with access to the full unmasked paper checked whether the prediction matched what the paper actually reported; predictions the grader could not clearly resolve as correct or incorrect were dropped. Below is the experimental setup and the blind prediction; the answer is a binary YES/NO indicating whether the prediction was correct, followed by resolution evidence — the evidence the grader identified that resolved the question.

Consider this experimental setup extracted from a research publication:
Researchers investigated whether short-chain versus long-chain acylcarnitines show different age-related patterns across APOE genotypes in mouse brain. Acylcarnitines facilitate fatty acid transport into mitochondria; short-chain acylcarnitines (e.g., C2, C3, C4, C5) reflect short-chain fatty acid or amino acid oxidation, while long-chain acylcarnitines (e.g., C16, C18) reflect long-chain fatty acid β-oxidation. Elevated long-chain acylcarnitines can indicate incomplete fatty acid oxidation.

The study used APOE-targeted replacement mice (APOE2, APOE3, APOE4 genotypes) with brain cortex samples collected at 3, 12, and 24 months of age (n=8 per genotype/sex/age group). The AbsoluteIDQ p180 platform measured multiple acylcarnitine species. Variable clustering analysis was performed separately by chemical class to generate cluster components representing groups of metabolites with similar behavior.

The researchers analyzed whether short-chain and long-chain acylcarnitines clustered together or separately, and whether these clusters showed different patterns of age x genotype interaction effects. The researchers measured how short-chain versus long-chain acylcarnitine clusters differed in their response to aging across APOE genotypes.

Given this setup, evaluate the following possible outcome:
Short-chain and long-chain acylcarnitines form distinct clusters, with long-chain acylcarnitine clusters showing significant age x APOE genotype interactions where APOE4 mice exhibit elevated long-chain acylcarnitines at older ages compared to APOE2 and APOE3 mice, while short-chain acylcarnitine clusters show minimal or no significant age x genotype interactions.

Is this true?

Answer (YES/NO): NO